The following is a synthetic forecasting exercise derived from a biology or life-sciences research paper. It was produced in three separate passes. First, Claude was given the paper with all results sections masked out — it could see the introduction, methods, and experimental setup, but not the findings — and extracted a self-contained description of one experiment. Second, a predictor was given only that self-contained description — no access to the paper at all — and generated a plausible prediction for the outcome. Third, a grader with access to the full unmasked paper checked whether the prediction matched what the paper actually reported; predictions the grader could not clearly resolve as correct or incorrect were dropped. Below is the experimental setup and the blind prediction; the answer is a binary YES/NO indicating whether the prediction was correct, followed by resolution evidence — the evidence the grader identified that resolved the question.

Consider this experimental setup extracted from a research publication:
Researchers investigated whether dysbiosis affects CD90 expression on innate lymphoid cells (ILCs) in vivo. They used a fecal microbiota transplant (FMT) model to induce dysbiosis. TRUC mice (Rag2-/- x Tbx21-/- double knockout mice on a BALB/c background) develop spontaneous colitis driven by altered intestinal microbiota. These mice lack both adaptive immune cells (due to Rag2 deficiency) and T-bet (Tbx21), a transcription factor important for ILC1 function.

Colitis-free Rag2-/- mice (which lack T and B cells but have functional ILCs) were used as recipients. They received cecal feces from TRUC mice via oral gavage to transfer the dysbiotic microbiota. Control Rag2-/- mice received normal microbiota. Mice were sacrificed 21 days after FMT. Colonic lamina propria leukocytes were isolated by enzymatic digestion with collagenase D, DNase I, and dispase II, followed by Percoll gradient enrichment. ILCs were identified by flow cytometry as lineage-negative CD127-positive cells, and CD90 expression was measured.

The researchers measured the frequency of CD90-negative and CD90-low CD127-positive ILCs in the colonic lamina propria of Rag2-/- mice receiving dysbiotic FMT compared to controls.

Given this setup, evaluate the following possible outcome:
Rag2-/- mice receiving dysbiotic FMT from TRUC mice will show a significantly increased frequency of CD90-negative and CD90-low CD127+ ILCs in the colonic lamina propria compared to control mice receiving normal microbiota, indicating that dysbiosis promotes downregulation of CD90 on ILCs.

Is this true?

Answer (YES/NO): NO